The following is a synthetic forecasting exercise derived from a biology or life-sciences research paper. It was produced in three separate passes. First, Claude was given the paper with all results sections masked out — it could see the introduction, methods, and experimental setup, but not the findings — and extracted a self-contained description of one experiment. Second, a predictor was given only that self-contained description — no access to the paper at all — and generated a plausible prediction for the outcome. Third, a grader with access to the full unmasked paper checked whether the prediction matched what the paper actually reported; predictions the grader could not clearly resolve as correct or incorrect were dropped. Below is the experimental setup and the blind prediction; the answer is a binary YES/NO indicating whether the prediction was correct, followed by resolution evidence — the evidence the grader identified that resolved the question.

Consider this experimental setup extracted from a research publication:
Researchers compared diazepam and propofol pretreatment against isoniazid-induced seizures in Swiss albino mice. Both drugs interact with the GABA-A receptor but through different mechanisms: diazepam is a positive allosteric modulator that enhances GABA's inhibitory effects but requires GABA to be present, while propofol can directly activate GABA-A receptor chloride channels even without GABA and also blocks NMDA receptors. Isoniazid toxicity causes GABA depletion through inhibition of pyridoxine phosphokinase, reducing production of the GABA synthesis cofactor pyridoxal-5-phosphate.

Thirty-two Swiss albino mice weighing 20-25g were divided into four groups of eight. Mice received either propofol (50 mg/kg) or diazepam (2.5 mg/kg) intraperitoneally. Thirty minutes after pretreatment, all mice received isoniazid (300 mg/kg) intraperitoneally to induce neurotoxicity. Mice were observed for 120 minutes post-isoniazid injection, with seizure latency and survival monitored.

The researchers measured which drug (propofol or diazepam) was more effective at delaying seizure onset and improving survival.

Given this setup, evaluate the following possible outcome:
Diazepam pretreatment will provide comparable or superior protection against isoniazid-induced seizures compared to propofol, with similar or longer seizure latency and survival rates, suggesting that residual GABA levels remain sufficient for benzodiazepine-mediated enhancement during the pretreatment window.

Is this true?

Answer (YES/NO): YES